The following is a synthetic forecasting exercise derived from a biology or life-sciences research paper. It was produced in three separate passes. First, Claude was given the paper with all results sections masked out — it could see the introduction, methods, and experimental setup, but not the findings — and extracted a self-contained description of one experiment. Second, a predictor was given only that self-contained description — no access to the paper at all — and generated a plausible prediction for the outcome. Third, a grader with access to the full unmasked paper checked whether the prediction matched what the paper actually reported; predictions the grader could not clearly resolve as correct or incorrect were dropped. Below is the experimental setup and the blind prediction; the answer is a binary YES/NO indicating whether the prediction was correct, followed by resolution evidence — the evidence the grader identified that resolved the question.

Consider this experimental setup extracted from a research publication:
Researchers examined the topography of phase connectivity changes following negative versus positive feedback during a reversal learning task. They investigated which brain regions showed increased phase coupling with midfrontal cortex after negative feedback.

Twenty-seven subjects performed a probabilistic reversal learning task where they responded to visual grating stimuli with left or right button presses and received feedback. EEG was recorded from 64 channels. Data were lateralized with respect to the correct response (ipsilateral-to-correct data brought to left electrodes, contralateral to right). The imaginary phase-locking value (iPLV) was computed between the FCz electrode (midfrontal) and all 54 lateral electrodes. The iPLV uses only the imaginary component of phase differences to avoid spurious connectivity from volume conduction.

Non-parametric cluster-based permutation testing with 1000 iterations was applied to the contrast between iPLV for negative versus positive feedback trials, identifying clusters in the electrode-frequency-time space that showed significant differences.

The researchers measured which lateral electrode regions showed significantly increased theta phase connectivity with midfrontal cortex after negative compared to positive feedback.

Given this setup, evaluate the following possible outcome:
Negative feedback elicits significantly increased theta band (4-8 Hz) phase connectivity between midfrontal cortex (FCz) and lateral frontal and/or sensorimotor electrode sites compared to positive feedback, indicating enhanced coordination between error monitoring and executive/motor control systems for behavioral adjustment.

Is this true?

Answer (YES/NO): YES